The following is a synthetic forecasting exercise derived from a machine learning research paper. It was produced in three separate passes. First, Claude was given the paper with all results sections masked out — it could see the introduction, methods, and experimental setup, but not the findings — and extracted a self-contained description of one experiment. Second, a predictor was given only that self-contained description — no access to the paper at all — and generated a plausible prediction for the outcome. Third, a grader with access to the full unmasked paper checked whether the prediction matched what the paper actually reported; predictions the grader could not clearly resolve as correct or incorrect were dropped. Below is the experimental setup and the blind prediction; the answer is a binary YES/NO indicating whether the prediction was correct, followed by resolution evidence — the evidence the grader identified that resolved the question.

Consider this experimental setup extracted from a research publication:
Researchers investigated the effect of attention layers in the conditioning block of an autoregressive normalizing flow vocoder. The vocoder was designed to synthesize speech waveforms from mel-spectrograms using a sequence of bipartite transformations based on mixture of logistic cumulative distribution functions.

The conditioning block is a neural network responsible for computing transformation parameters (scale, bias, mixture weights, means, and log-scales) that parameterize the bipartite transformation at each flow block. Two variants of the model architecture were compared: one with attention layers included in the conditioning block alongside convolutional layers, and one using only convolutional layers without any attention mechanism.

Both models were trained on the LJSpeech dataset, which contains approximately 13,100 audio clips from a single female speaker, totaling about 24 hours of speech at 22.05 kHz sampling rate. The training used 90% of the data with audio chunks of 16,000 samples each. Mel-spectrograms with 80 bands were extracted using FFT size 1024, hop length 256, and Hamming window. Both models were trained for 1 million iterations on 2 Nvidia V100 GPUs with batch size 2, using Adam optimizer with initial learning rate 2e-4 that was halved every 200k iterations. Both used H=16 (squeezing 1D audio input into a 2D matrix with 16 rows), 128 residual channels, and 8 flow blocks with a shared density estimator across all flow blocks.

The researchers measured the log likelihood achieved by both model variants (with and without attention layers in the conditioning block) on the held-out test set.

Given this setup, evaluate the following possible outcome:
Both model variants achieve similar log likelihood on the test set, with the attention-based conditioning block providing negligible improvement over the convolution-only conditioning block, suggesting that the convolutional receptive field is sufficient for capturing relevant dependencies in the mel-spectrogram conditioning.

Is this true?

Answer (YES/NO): YES